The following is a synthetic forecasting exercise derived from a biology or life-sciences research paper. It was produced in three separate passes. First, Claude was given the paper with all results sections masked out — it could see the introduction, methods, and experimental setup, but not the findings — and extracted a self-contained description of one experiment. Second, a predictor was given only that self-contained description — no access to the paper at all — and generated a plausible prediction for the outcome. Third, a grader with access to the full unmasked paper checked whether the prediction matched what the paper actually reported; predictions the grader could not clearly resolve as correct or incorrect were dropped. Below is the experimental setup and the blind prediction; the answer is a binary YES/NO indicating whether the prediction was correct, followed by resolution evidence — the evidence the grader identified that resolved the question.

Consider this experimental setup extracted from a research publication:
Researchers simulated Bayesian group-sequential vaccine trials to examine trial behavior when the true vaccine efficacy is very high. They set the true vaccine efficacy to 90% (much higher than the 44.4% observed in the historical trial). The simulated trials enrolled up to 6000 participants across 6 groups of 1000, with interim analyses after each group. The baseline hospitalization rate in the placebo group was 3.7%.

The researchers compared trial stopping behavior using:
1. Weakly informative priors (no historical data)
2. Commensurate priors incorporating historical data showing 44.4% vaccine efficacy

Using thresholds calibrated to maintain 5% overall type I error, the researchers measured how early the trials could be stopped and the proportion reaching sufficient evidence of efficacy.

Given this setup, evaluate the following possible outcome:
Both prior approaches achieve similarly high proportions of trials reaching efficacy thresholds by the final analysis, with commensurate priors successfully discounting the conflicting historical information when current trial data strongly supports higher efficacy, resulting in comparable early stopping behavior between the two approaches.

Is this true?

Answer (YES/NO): YES